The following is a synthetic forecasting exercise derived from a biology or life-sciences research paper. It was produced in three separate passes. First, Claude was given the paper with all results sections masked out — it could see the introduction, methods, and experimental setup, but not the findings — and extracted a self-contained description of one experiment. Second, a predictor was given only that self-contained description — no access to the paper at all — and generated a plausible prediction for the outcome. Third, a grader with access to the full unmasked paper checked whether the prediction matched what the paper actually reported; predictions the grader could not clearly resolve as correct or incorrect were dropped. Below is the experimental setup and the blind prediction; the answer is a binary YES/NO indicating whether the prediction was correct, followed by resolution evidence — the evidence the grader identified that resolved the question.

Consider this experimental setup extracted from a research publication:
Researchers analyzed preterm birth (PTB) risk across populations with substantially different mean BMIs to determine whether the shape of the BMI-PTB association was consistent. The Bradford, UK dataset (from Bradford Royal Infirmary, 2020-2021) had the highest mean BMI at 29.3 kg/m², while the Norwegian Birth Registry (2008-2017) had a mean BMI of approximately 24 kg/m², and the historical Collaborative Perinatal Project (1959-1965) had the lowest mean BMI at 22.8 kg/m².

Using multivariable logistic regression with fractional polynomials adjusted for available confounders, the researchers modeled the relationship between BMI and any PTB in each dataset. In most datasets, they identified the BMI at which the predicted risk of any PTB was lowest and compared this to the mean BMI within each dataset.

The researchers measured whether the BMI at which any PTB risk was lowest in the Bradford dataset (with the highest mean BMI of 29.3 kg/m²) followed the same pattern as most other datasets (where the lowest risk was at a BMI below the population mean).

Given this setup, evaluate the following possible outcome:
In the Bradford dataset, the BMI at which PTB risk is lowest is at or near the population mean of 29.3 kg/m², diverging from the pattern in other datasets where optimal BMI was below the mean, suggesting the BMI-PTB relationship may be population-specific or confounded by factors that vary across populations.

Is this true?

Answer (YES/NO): NO